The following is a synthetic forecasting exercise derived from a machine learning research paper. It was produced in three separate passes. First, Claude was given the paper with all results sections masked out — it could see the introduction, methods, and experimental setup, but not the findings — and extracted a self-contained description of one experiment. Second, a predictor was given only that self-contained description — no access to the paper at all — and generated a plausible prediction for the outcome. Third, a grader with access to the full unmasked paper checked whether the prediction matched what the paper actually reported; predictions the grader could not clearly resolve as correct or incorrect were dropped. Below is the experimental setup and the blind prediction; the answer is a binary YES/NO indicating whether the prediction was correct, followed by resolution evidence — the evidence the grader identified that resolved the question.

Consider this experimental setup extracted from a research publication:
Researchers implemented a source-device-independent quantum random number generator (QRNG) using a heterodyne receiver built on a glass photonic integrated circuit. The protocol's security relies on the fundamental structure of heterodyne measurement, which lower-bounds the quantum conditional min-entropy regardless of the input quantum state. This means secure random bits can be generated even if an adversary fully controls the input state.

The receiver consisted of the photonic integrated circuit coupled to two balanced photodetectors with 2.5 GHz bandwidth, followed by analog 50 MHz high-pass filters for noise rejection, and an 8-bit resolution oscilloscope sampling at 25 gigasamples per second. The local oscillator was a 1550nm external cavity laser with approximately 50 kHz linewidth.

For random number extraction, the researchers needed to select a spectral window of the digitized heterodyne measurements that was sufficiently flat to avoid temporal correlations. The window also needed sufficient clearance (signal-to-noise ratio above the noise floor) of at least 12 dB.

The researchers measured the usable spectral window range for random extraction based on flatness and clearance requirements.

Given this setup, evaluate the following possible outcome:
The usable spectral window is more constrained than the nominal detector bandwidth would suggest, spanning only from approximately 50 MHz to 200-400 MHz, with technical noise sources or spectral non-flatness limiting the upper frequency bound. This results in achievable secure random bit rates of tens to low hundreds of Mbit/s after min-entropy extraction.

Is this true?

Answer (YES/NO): NO